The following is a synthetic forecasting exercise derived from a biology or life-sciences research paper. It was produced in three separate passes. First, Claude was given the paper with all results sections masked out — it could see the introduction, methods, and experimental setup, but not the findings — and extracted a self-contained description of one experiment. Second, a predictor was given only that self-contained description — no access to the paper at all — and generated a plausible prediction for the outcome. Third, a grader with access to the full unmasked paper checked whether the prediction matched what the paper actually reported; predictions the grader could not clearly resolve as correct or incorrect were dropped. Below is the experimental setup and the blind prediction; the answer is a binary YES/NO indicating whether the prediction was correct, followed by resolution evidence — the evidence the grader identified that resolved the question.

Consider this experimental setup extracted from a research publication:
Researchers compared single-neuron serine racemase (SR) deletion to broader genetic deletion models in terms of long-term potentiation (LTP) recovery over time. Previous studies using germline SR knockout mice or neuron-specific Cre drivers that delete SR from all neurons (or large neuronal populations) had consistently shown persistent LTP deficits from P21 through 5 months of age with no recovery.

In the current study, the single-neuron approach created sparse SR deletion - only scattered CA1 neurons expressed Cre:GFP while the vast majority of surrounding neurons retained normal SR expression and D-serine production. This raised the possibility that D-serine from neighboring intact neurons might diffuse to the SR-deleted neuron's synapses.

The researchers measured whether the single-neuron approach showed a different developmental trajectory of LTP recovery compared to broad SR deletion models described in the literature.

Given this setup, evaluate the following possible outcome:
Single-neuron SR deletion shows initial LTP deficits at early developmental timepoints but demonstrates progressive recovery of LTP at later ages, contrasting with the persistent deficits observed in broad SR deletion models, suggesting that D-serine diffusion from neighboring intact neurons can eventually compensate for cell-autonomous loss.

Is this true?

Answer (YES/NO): YES